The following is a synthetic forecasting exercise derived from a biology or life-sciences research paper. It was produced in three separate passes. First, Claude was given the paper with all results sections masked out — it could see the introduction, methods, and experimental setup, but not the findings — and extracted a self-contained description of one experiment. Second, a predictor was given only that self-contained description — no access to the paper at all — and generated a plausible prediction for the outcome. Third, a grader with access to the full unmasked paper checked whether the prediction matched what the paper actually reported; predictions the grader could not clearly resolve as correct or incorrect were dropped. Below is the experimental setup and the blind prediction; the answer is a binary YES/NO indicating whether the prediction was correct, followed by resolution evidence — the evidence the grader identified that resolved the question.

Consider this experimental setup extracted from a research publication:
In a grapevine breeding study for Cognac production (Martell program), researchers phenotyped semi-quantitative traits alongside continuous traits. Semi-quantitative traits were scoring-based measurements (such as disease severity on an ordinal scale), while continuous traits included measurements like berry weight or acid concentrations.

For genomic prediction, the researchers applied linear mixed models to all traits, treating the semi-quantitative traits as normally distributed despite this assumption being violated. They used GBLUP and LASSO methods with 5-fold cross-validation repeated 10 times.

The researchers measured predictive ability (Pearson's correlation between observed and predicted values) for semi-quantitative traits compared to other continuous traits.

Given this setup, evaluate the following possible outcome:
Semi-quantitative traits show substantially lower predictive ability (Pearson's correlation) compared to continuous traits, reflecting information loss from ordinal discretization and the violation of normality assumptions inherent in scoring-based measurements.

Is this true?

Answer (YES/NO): NO